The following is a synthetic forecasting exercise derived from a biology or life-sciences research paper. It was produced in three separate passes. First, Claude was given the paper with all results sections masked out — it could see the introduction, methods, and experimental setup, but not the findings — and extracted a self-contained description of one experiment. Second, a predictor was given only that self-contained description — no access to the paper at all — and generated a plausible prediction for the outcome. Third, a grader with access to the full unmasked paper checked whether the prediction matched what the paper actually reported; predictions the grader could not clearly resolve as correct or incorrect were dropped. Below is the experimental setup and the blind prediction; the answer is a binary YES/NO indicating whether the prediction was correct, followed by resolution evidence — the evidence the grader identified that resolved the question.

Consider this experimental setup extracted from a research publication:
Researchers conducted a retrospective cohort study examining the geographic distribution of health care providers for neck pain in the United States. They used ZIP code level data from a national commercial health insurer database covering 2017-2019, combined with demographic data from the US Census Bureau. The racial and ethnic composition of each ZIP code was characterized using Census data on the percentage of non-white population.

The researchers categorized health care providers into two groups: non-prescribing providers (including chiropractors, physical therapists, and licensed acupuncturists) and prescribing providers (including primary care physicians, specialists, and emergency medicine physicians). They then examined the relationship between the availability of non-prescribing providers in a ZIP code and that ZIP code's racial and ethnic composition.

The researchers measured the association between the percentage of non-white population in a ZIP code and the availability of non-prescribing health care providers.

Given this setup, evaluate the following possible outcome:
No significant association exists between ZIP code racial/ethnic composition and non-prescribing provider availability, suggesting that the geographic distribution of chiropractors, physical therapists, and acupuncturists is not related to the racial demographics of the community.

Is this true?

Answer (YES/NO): NO